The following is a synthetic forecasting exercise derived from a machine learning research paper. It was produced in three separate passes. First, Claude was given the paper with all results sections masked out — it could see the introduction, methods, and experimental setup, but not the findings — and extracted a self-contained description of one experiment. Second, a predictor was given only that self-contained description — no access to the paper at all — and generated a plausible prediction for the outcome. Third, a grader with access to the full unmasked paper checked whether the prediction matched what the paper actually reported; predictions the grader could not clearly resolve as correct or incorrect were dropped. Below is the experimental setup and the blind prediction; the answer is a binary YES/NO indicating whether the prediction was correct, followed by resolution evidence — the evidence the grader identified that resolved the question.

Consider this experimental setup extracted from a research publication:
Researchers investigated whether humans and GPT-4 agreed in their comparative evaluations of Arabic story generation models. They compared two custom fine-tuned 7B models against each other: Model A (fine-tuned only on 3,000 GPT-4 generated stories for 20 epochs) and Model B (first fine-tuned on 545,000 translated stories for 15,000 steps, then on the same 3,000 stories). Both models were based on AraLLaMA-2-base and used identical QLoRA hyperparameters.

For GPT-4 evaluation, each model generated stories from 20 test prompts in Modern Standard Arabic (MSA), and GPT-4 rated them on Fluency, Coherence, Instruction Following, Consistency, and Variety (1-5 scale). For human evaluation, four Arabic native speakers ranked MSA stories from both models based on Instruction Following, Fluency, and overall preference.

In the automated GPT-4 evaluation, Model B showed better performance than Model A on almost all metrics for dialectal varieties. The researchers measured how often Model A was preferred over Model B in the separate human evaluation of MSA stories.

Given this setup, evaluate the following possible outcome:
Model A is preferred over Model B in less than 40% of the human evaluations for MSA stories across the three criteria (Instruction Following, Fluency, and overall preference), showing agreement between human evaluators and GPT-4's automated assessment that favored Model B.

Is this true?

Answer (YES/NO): NO